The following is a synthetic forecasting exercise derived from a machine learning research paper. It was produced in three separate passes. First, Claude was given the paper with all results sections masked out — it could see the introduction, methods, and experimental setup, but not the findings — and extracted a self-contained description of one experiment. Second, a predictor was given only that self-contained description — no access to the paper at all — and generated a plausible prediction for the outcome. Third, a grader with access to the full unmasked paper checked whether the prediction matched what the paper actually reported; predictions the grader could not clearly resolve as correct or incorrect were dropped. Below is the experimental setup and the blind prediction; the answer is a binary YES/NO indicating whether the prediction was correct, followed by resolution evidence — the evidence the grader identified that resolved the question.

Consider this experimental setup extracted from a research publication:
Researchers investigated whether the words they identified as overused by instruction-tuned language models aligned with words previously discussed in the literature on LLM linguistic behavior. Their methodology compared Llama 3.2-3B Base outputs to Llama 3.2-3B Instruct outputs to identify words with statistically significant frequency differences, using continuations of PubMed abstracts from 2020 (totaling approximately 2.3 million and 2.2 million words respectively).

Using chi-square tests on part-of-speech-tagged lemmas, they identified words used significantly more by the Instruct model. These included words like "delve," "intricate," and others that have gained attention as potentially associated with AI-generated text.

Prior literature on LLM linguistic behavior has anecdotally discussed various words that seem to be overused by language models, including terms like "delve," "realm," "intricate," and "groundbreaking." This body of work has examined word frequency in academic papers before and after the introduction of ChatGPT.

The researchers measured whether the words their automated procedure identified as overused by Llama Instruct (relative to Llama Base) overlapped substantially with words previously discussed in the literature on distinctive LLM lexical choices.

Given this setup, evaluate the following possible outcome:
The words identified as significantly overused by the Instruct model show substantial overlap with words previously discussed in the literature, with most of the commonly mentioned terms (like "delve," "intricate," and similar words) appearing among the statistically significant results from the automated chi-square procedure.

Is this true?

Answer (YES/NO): YES